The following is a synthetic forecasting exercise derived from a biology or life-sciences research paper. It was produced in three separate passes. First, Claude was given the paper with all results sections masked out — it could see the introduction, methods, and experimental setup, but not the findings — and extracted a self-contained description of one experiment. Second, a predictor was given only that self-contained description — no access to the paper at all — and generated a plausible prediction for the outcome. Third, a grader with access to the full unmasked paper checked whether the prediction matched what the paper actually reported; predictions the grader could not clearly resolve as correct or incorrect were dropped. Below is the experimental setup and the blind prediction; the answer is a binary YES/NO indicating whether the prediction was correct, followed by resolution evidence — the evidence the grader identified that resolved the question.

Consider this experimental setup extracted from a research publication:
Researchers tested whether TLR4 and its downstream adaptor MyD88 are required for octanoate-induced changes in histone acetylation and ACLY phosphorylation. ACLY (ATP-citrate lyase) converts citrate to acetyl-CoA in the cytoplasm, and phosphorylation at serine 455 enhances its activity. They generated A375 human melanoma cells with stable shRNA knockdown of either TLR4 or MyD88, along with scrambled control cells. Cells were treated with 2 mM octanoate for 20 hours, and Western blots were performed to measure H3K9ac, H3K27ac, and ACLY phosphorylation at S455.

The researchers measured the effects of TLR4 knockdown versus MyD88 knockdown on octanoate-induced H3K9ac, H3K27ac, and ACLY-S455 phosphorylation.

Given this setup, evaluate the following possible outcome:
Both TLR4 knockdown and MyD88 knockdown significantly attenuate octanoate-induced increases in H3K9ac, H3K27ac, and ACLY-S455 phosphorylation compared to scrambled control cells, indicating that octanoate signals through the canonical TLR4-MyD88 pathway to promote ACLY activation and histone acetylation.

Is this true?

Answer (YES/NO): YES